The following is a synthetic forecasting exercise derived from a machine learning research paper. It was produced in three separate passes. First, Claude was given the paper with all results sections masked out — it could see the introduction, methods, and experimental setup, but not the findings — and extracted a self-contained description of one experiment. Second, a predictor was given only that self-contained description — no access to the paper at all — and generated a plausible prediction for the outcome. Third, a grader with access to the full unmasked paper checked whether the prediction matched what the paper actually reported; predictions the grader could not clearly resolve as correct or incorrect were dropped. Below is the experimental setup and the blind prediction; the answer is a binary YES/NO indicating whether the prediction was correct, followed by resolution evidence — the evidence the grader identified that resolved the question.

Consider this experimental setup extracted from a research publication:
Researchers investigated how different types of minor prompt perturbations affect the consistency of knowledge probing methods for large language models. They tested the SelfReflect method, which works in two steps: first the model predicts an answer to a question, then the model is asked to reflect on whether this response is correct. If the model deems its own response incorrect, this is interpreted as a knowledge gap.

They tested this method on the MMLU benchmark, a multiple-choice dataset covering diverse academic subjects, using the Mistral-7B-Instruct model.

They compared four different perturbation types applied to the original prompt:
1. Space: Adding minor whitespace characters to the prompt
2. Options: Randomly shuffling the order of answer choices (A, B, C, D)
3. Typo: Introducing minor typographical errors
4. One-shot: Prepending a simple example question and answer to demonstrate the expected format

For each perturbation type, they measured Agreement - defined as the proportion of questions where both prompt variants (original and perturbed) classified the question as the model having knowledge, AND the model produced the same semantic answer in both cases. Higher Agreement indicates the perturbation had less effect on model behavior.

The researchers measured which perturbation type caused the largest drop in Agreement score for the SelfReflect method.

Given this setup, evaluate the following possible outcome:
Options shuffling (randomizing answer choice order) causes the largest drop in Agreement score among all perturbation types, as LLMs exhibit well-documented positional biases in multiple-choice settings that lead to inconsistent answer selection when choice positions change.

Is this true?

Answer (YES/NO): YES